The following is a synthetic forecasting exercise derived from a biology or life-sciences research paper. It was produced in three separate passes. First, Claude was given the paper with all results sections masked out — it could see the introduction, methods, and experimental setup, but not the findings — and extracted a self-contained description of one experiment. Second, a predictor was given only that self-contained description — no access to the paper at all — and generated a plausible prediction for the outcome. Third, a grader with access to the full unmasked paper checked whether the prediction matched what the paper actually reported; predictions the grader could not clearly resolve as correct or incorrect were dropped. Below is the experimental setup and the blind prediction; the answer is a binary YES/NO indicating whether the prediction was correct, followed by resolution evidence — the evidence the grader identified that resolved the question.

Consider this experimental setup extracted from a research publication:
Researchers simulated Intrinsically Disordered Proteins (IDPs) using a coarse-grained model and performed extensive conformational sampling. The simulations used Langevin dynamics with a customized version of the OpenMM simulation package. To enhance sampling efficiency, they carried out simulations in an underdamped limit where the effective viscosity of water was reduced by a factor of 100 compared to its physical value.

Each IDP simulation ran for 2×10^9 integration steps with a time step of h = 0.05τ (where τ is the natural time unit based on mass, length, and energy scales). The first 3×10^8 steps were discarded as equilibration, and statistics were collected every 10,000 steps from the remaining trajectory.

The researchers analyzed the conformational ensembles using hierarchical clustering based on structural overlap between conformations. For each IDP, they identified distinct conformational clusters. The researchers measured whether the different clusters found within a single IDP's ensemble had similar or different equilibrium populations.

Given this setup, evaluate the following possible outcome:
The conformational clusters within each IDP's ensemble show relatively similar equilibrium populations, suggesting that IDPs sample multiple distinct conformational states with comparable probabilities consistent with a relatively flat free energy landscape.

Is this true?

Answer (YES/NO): NO